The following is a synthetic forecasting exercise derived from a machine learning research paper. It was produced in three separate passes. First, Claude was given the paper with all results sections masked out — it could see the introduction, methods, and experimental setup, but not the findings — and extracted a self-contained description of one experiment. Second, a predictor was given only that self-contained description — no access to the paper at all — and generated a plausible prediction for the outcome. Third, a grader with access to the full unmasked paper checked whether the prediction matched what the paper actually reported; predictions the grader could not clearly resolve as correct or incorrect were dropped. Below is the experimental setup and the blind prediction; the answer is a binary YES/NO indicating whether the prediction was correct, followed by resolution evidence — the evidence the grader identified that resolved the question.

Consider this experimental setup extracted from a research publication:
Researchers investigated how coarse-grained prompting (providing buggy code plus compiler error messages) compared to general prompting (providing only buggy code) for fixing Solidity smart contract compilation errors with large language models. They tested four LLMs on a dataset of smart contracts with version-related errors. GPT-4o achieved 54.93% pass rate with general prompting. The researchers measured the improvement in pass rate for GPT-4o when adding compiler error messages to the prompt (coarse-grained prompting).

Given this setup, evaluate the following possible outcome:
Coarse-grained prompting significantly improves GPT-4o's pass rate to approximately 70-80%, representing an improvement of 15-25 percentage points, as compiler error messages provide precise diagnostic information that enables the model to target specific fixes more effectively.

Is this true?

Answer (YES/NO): YES